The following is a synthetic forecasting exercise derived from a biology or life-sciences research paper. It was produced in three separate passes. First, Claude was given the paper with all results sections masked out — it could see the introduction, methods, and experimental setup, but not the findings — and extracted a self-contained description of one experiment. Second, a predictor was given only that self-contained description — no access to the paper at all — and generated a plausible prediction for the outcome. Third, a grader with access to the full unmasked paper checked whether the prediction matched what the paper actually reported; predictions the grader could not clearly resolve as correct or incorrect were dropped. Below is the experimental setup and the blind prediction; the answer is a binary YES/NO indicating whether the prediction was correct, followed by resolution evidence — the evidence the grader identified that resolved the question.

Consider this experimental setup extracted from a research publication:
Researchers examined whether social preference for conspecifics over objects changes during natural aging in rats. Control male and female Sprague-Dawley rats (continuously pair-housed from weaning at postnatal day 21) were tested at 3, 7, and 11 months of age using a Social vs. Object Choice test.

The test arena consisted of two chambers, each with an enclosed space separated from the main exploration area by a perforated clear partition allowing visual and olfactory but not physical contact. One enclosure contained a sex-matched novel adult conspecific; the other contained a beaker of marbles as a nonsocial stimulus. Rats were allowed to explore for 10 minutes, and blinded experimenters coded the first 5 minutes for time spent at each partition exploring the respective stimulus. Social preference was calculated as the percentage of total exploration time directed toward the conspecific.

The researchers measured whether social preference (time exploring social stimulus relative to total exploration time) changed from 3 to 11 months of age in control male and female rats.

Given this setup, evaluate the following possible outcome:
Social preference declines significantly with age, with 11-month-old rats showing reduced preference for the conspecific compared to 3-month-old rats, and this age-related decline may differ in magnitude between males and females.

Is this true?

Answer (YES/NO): NO